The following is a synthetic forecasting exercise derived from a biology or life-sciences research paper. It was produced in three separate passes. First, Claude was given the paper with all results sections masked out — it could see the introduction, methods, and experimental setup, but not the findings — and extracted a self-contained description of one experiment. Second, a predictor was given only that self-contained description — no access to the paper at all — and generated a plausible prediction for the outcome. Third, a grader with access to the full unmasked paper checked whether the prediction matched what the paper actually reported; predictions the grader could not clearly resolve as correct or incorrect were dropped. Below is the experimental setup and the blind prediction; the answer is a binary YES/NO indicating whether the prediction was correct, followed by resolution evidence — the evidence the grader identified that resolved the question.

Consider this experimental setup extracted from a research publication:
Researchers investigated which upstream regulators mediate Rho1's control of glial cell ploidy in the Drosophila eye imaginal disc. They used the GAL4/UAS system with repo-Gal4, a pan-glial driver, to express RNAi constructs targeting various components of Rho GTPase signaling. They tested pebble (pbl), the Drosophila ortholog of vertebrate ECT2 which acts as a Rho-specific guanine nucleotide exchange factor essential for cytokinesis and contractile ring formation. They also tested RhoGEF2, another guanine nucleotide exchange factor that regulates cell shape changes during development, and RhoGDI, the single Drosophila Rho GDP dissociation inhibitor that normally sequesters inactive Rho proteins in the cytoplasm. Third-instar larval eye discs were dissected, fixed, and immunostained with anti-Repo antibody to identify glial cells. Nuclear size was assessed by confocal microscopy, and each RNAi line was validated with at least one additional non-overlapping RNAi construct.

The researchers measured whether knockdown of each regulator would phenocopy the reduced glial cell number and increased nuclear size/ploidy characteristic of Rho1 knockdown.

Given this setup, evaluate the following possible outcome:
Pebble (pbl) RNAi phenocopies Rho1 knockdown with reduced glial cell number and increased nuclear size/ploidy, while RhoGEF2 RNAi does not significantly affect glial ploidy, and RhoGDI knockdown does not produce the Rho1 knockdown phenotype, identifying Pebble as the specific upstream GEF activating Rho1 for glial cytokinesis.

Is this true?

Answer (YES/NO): YES